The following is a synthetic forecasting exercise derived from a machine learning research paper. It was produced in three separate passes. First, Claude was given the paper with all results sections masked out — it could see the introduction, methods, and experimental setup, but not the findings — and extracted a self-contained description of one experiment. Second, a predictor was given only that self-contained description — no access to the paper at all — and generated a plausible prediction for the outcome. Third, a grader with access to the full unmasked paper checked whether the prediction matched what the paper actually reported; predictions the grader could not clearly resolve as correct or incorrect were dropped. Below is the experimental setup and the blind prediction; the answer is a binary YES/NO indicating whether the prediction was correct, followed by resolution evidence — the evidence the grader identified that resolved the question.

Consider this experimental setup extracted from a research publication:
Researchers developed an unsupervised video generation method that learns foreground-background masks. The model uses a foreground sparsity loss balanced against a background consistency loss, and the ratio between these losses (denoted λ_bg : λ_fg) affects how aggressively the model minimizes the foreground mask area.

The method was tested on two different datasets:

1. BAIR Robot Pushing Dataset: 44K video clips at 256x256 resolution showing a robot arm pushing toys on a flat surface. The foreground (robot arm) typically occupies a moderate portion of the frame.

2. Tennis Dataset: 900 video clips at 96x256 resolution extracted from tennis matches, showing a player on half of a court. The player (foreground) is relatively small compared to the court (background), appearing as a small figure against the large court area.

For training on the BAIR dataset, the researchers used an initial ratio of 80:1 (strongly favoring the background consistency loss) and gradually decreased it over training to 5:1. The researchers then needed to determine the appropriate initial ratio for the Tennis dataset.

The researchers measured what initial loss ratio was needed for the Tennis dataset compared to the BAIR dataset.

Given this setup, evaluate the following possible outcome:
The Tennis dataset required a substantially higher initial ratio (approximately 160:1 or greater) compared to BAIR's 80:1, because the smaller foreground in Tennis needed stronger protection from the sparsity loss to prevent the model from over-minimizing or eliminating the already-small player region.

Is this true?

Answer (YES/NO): NO